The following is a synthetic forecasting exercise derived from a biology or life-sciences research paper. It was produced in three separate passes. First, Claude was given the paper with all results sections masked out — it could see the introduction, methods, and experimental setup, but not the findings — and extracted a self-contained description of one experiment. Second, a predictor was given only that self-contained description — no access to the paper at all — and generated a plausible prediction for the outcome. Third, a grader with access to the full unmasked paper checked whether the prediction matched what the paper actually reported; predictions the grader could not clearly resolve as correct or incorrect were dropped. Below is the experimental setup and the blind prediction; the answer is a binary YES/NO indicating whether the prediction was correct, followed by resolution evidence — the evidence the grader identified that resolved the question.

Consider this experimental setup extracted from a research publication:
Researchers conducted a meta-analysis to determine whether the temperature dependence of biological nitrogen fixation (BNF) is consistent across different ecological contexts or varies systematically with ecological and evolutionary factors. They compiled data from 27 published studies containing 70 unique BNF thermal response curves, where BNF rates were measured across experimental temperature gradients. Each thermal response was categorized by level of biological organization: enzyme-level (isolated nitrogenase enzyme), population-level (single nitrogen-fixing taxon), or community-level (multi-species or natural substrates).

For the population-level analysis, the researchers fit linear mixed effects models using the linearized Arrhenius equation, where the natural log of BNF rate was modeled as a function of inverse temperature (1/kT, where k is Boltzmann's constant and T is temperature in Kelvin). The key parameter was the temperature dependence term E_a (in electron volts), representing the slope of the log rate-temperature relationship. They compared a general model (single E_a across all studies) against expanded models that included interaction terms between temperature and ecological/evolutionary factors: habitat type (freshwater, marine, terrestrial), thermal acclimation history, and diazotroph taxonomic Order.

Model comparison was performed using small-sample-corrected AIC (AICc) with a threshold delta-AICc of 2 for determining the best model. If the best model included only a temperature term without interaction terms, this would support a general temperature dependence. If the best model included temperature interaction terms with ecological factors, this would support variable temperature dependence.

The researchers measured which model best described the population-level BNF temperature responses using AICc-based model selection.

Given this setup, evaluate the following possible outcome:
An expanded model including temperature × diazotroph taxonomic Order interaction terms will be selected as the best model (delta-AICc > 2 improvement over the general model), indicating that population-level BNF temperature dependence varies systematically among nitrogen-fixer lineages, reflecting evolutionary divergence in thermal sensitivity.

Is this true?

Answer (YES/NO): NO